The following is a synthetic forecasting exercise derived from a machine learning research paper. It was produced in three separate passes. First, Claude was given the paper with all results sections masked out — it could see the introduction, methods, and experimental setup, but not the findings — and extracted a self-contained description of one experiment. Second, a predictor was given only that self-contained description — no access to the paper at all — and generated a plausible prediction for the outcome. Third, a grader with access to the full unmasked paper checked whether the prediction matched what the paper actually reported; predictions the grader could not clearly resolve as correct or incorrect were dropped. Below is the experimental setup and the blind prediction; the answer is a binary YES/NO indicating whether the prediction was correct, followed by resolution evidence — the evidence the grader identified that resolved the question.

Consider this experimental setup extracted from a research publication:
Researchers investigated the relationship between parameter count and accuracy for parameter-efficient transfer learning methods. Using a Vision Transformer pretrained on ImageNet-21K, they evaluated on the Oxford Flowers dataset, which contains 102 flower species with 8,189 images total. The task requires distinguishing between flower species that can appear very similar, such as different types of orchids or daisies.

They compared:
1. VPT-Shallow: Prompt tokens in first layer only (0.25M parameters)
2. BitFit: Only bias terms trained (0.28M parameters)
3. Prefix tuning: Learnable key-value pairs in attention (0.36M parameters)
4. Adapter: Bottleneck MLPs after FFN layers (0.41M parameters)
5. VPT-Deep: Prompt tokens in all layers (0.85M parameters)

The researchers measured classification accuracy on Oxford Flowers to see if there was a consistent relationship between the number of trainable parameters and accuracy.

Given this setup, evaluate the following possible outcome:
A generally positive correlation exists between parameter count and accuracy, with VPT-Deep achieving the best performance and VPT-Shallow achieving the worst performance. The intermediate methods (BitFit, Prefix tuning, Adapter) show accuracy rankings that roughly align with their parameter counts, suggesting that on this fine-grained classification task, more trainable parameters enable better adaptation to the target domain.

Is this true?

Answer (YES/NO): NO